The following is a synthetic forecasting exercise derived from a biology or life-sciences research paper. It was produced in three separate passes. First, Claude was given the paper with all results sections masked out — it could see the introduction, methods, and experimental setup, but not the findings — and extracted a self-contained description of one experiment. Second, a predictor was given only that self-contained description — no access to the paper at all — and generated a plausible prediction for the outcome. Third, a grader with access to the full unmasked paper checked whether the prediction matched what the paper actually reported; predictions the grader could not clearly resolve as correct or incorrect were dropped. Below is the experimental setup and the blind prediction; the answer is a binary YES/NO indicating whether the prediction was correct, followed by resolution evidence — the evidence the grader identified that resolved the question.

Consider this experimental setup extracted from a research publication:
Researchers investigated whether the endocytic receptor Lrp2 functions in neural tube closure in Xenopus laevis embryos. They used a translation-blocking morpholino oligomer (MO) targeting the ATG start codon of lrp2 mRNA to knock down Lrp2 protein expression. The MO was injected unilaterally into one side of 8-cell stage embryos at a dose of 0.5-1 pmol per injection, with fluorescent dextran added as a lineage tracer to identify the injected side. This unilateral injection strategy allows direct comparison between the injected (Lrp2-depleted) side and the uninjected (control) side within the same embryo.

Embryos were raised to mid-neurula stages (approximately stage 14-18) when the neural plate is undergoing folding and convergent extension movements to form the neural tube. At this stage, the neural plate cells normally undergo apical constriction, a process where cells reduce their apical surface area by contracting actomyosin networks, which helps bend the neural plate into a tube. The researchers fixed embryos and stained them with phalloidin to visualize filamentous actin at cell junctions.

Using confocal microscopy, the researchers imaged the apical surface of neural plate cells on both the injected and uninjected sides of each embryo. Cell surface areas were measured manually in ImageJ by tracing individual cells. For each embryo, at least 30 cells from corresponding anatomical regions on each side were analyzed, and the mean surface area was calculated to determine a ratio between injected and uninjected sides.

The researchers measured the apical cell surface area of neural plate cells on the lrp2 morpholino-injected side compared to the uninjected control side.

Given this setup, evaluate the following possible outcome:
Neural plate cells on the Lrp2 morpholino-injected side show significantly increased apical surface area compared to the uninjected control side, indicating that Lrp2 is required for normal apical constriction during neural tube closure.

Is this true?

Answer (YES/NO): YES